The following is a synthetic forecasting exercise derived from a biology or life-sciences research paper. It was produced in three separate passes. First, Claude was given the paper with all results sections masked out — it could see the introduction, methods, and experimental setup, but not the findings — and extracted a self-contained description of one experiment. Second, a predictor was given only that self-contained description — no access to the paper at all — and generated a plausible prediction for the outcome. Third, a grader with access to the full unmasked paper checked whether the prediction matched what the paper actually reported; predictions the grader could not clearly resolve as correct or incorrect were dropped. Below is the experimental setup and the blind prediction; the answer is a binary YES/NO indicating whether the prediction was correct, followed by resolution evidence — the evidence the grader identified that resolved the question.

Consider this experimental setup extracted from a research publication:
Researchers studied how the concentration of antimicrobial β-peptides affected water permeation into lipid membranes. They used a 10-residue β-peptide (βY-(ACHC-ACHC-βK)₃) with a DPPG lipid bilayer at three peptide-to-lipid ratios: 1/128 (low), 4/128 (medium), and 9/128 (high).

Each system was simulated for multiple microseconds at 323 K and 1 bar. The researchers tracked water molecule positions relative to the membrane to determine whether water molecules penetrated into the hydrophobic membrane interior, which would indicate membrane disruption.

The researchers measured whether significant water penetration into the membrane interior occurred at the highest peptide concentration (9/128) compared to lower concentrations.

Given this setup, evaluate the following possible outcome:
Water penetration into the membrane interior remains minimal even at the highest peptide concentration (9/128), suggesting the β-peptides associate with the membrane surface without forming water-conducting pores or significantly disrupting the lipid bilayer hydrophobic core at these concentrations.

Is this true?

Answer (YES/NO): NO